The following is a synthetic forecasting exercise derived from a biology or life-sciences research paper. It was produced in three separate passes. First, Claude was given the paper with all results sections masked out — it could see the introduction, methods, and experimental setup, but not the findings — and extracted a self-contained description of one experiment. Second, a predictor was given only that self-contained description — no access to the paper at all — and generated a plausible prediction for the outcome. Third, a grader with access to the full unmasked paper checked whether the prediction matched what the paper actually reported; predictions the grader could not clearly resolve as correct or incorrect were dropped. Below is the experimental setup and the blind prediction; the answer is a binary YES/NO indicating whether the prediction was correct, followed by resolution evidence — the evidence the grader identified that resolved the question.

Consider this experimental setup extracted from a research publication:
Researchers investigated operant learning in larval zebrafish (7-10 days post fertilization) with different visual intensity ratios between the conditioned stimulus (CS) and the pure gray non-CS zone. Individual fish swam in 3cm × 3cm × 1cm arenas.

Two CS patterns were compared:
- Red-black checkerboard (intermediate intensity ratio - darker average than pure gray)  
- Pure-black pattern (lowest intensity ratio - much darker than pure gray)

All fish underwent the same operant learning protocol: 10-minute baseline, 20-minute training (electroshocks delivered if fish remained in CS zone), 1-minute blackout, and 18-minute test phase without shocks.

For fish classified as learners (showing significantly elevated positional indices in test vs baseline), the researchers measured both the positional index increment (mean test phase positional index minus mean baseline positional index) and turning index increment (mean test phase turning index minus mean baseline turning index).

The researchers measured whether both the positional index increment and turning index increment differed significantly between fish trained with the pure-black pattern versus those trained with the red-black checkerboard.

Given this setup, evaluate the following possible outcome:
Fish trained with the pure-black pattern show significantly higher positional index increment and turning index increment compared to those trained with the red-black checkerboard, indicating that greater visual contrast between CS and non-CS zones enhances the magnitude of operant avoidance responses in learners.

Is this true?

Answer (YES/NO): YES